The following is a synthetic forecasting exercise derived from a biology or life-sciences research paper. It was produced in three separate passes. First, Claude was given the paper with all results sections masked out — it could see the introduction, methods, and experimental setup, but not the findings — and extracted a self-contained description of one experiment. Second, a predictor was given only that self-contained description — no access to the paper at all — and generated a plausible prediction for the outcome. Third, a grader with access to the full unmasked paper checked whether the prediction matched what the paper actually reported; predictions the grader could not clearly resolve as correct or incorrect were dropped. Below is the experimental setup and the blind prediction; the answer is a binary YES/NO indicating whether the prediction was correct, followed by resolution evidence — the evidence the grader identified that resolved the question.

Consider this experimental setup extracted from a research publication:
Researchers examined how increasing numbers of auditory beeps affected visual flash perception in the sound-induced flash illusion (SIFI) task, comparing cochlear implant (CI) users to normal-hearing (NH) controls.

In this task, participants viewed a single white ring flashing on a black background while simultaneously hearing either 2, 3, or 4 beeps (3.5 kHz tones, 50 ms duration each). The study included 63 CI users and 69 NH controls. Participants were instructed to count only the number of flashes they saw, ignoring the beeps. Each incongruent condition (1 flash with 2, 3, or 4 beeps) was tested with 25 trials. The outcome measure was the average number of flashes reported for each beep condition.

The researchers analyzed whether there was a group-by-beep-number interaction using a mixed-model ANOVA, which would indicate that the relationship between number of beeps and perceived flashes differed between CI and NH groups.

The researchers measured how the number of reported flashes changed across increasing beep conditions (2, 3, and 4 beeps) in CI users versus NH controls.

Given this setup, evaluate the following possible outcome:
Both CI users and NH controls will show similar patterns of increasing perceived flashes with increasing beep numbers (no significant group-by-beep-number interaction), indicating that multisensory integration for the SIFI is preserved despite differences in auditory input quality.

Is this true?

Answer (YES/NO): NO